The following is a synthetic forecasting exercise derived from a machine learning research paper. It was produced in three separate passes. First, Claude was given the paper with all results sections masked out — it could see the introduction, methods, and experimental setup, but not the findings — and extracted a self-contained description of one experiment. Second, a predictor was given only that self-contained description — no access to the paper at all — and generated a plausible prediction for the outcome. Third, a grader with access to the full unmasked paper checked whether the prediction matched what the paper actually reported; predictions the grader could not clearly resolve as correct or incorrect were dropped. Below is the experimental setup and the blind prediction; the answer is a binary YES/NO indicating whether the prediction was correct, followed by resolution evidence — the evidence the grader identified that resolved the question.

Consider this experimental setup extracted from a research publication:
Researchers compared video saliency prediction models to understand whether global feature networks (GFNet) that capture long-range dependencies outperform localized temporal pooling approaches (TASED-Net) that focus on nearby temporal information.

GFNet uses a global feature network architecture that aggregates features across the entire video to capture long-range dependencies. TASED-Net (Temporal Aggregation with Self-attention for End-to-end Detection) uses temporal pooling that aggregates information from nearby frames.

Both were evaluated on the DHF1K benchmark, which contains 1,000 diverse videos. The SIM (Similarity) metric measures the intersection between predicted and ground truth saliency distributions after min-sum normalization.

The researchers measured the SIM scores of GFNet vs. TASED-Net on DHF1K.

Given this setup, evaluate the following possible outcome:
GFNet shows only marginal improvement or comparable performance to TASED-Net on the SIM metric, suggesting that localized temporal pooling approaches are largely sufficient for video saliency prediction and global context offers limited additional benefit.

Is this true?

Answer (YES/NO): YES